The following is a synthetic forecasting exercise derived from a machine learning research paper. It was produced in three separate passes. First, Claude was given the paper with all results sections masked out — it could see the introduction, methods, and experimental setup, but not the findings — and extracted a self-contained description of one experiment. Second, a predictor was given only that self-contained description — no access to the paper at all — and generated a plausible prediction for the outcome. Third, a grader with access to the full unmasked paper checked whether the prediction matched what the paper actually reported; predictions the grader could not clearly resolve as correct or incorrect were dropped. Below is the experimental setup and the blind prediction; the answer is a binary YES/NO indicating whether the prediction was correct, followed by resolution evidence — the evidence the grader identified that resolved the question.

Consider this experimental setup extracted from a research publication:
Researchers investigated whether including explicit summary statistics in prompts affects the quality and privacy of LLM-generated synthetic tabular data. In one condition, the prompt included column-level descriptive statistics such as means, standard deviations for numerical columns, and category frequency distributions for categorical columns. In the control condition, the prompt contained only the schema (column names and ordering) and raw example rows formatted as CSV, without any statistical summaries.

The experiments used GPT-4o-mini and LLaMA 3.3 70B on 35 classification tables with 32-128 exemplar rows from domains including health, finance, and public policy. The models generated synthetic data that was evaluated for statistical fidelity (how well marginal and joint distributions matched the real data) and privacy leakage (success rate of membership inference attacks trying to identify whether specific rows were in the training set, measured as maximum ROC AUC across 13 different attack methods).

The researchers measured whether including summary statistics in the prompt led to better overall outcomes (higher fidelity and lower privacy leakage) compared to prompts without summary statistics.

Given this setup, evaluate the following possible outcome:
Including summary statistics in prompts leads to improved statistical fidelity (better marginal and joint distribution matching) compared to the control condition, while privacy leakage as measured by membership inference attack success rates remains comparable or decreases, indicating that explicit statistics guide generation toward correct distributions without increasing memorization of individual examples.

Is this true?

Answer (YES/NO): YES